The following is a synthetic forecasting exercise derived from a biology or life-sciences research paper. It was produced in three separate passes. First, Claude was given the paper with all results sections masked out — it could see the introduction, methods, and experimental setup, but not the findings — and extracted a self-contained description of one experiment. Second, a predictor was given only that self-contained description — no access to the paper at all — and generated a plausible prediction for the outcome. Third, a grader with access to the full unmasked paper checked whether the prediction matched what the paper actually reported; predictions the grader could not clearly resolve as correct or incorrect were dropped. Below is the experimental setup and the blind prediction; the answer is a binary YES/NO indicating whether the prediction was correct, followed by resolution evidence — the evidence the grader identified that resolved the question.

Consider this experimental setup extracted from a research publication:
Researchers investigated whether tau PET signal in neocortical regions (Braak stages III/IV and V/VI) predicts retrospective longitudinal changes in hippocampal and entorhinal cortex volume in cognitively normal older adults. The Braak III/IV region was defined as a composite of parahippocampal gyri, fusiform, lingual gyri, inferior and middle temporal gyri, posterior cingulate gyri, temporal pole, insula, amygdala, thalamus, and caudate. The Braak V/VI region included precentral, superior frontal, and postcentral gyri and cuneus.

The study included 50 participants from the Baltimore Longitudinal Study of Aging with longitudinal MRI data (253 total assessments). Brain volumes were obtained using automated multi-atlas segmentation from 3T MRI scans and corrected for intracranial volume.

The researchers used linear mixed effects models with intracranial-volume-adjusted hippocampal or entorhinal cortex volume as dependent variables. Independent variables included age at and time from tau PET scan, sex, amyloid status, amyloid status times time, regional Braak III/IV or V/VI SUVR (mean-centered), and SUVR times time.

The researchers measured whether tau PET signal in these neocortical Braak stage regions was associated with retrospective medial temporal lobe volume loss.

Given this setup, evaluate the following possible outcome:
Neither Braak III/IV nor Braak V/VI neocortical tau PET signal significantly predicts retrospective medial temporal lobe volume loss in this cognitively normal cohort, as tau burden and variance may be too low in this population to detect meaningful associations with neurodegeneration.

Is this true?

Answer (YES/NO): YES